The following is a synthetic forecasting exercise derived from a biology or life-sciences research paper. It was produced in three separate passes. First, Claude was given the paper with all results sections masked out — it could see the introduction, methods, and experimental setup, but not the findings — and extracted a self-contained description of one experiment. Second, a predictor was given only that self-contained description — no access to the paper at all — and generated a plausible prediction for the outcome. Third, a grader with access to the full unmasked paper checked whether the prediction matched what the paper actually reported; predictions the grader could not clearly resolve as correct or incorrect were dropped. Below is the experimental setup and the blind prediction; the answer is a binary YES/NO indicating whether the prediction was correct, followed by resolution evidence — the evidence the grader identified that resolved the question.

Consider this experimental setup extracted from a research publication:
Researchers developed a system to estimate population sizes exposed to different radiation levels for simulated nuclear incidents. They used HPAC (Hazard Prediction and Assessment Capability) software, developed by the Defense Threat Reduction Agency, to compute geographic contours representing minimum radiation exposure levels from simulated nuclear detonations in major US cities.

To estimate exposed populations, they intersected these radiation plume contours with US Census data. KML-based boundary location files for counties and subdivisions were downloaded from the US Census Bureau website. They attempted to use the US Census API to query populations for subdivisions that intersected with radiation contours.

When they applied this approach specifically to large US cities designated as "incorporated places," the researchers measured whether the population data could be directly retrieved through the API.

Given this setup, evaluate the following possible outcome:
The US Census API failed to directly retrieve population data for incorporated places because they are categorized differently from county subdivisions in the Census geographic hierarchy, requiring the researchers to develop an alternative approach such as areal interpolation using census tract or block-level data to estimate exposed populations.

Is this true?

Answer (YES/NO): NO